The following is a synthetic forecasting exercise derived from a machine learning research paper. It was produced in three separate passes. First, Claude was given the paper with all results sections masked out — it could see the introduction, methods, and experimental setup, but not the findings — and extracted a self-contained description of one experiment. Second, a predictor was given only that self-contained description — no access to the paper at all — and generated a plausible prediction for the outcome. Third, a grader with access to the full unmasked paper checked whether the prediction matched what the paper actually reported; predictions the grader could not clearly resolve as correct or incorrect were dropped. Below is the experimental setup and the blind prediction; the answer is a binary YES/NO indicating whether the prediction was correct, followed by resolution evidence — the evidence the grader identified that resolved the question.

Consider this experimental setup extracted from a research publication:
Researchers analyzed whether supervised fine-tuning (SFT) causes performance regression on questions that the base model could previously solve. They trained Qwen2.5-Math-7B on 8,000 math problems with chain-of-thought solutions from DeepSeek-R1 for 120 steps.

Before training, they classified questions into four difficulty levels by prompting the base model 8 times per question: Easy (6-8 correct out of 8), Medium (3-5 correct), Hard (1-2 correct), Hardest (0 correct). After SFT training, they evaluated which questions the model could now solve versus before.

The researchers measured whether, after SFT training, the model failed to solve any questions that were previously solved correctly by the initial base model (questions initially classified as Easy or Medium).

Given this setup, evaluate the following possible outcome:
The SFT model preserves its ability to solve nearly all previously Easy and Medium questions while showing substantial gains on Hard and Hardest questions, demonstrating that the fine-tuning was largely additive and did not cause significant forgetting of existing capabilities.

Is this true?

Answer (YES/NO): NO